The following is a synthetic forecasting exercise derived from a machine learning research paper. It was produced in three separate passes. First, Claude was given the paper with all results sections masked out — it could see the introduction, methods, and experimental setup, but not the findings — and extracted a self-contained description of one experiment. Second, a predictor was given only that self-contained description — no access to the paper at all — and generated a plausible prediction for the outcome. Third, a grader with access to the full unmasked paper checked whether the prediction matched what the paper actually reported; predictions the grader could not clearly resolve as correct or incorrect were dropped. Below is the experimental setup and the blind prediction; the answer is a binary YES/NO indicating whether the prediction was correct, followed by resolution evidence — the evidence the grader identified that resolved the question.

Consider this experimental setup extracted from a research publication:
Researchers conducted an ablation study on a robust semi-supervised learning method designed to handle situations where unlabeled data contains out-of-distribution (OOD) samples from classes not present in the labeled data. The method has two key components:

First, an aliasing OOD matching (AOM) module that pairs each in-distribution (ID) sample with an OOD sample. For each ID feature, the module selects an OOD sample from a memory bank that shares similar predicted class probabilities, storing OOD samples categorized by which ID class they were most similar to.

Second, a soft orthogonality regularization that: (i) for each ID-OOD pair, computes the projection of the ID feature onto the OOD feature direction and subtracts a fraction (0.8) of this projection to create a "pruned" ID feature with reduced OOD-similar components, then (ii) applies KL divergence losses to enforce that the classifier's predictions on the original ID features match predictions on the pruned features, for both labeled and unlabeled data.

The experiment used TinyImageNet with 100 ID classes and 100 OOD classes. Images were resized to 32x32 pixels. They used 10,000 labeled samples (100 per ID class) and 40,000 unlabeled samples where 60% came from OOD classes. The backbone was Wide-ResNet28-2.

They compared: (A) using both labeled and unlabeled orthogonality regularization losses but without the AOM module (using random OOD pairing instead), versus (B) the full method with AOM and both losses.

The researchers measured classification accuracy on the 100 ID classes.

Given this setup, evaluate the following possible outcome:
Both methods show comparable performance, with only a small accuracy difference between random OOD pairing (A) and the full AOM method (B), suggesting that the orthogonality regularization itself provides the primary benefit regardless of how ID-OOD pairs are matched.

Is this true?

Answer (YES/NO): NO